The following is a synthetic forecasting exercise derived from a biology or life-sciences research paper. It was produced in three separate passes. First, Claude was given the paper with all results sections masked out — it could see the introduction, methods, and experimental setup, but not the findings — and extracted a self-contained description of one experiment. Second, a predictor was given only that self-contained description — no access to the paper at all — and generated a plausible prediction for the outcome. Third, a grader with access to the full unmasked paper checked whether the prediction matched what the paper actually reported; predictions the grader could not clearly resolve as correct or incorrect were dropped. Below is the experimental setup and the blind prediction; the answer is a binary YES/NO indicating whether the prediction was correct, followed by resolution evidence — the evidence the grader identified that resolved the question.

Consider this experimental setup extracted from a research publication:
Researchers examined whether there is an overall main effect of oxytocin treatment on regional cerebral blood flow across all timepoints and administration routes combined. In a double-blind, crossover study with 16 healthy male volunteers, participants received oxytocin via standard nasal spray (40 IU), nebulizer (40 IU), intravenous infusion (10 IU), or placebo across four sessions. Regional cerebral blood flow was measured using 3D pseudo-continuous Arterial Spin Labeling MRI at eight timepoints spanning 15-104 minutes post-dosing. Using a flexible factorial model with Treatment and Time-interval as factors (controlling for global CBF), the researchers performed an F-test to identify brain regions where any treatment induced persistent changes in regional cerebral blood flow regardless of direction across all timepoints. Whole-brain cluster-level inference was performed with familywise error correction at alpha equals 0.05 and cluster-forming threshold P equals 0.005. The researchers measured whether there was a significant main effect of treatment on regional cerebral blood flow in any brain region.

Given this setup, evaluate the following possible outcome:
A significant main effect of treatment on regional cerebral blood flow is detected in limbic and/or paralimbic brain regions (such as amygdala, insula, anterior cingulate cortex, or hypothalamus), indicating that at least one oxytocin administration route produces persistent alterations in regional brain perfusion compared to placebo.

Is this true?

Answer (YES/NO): NO